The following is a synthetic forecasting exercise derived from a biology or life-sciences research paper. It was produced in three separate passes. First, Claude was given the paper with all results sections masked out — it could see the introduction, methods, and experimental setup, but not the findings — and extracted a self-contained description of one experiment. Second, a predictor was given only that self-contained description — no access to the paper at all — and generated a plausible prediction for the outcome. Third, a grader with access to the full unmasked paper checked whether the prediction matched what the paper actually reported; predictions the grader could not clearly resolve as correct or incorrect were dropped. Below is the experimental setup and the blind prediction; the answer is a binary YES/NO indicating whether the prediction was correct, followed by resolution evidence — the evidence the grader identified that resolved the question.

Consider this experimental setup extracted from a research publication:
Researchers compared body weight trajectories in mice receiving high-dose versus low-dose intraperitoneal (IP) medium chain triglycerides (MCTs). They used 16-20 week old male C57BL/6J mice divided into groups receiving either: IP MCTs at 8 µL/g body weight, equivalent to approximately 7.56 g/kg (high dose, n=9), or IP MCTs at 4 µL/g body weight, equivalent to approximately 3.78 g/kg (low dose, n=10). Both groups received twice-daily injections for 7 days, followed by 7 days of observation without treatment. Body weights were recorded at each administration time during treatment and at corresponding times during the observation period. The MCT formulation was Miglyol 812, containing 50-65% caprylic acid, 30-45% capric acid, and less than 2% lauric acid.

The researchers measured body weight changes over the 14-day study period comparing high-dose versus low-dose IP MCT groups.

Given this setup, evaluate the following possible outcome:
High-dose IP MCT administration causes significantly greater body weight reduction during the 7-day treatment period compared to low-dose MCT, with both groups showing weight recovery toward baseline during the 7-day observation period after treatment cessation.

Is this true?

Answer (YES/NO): NO